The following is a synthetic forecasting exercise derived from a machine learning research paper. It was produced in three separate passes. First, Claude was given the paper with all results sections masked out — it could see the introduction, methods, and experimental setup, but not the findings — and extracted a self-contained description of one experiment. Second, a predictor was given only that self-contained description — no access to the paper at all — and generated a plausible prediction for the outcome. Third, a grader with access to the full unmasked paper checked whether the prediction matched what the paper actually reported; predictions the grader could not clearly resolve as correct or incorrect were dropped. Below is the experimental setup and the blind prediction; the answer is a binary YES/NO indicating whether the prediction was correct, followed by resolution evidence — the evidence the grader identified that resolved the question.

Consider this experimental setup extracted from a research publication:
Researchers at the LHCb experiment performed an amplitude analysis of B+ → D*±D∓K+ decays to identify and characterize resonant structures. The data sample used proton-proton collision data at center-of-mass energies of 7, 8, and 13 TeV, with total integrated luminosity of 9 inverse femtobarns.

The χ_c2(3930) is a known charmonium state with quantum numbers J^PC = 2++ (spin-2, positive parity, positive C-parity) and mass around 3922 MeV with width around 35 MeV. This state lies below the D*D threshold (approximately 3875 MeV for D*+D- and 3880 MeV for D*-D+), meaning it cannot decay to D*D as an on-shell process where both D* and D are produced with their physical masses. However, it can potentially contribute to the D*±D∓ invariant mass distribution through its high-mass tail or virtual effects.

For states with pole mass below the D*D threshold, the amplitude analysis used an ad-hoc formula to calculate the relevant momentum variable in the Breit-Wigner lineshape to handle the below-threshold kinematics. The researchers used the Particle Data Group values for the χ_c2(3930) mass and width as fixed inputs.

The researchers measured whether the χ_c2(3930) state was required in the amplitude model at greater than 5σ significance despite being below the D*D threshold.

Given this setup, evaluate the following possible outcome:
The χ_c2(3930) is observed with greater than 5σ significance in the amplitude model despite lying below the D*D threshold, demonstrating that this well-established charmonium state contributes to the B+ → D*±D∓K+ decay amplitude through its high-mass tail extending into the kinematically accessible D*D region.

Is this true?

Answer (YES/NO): YES